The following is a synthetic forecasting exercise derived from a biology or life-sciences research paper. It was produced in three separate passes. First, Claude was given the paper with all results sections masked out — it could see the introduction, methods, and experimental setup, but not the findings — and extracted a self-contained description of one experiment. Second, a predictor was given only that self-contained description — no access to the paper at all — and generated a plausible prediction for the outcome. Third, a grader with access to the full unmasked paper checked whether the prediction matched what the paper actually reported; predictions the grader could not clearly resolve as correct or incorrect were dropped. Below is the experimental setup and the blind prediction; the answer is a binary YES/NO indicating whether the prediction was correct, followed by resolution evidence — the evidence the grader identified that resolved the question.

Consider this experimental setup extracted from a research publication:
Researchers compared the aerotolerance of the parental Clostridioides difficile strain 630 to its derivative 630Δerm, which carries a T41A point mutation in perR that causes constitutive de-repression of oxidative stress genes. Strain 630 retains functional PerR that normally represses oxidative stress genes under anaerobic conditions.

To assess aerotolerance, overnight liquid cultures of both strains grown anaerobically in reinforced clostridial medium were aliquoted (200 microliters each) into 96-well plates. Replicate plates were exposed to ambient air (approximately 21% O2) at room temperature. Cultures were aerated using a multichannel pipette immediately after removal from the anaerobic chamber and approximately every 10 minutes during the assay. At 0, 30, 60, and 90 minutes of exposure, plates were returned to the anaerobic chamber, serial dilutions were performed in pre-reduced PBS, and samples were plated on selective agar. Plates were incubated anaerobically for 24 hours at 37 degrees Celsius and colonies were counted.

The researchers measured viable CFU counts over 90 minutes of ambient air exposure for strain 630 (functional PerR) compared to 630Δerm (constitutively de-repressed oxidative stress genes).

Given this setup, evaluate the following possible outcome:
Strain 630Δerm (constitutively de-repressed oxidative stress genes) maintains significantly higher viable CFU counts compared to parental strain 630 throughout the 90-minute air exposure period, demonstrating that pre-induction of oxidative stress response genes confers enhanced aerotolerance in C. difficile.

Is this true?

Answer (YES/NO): YES